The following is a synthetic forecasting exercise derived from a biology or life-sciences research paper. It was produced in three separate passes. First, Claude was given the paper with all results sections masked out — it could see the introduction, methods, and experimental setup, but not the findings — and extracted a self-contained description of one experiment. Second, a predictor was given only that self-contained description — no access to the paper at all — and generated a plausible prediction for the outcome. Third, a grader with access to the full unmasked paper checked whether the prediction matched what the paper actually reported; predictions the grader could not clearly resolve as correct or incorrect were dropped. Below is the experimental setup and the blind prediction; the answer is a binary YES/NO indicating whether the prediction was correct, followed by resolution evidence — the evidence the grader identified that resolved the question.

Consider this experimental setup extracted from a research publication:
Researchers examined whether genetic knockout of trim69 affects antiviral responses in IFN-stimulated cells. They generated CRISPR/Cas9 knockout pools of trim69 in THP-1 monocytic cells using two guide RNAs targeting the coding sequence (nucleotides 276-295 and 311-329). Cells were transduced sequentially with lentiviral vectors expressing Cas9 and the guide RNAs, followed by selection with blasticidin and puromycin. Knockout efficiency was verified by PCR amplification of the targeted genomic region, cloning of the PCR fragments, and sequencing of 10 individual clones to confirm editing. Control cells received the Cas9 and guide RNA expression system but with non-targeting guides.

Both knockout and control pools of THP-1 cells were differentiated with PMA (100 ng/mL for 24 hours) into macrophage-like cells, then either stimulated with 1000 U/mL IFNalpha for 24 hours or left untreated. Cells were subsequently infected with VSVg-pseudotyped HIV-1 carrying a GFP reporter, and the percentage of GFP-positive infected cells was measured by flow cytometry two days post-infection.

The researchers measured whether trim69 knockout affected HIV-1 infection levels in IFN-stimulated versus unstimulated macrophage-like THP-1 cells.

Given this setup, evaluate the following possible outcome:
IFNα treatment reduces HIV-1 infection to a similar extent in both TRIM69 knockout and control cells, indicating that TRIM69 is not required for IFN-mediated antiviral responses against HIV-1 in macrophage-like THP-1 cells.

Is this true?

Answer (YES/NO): NO